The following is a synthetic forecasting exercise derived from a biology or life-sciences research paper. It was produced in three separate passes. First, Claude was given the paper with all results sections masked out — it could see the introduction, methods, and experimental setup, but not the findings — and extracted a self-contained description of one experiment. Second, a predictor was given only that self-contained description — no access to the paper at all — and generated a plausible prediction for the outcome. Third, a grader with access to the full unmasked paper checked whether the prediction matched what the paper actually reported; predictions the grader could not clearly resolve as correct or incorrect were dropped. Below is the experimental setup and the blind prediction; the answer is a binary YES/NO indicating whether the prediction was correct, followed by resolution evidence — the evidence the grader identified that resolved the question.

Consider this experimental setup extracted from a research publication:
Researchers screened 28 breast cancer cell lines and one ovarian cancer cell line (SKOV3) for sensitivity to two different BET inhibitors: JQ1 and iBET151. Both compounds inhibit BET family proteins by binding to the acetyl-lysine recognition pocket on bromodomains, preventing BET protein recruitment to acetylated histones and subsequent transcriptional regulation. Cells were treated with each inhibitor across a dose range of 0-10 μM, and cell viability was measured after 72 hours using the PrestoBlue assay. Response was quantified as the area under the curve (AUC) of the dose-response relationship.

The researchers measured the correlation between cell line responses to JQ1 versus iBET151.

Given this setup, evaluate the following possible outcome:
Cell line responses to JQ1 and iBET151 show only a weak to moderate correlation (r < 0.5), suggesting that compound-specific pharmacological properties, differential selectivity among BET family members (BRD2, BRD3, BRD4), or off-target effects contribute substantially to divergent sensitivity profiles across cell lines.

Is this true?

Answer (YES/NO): NO